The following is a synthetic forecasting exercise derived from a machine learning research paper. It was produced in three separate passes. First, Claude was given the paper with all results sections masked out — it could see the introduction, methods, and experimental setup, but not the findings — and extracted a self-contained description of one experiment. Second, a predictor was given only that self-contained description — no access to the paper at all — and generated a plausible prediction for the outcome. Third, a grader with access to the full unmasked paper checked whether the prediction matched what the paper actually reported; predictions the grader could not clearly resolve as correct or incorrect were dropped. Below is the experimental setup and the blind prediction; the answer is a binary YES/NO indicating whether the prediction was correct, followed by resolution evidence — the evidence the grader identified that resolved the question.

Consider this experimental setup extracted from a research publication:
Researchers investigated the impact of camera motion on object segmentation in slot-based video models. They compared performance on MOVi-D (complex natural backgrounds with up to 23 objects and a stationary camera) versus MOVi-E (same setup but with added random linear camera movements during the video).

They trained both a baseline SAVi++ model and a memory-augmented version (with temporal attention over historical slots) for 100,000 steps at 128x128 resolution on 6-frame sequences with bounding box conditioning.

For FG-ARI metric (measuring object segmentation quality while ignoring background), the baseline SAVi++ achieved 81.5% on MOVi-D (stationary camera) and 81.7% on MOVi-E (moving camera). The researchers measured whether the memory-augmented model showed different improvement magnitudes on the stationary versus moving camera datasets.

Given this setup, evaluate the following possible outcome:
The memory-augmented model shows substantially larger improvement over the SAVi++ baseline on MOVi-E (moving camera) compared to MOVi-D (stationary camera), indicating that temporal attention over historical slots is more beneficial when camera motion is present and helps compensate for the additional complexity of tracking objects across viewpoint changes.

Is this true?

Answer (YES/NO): NO